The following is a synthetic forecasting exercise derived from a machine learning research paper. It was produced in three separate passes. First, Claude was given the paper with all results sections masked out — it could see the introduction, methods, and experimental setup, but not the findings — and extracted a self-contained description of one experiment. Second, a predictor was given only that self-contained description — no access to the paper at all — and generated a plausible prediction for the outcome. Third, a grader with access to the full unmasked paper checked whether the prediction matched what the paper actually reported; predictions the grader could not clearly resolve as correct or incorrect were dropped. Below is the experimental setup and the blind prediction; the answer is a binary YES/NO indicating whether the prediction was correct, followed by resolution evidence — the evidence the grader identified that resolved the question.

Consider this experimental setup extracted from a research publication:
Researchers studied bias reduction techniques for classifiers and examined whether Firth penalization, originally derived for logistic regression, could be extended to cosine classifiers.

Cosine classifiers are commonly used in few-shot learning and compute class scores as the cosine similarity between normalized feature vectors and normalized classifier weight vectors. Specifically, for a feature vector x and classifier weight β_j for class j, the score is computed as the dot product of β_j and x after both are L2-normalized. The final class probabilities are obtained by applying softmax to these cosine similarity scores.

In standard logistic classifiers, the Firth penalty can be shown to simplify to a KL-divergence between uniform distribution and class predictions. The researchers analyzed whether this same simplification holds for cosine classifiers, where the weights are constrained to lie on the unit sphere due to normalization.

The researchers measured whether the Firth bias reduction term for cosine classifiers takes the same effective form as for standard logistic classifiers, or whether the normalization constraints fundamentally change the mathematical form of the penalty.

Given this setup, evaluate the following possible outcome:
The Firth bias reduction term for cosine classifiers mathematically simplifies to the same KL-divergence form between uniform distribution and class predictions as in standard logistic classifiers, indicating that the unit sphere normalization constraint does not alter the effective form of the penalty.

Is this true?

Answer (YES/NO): YES